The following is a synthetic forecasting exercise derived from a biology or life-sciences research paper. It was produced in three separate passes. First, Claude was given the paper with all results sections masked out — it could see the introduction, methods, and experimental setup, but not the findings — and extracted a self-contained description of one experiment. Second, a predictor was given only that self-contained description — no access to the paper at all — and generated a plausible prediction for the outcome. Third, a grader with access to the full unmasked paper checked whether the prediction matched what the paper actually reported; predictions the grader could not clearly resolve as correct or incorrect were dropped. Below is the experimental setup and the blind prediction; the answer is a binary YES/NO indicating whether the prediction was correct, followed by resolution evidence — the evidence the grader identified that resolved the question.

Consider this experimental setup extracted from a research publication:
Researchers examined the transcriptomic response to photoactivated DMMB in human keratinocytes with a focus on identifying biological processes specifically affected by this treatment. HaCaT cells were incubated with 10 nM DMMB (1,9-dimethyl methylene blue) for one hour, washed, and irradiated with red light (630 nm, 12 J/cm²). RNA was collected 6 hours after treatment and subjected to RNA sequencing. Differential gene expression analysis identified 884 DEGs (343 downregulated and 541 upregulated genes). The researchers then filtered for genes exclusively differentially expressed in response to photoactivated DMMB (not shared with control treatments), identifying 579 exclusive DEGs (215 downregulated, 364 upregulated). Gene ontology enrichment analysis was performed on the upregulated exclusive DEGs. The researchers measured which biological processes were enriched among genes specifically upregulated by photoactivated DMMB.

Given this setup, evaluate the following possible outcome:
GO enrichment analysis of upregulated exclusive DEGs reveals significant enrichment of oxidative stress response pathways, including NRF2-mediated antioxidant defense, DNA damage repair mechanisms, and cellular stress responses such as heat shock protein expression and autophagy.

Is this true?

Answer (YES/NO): NO